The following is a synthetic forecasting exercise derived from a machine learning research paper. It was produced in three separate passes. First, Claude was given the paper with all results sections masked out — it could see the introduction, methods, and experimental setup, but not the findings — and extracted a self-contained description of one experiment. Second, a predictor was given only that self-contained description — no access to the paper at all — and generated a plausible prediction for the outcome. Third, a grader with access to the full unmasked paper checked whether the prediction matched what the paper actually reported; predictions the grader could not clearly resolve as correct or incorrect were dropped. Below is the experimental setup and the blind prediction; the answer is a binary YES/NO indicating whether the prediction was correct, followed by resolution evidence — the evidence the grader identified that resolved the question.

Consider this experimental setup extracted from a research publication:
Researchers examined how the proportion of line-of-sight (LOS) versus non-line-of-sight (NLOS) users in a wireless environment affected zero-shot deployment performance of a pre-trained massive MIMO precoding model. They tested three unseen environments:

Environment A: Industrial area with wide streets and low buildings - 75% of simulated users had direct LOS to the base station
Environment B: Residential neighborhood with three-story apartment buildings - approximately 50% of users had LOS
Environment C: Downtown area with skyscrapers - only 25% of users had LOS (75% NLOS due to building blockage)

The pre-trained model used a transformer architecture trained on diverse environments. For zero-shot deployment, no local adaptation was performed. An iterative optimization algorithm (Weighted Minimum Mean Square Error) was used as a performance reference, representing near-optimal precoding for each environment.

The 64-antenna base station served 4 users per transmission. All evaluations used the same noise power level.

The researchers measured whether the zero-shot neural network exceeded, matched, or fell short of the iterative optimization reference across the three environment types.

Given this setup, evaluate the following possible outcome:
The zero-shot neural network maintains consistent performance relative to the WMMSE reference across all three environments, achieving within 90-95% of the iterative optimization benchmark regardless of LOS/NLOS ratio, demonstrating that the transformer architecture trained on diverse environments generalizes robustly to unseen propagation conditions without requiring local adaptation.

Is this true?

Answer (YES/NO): NO